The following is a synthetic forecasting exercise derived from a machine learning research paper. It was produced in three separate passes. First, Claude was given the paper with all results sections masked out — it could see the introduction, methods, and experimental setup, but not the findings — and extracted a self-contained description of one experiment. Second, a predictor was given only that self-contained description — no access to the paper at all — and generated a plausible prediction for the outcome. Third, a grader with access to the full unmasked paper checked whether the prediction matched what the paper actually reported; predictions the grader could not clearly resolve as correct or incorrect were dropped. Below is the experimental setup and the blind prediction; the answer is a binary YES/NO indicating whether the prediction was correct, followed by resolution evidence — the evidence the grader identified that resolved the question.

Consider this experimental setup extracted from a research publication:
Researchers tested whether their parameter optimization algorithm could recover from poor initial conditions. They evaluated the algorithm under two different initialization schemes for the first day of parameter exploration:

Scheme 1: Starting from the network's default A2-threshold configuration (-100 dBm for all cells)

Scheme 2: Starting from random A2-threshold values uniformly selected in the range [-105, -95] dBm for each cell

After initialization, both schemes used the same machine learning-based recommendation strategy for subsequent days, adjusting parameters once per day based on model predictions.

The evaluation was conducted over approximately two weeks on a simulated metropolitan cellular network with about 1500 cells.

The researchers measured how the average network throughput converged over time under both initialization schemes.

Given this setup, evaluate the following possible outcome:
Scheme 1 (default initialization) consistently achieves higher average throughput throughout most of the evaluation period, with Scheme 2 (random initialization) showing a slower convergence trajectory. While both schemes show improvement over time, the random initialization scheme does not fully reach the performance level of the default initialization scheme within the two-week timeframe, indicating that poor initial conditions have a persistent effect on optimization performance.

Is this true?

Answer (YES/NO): NO